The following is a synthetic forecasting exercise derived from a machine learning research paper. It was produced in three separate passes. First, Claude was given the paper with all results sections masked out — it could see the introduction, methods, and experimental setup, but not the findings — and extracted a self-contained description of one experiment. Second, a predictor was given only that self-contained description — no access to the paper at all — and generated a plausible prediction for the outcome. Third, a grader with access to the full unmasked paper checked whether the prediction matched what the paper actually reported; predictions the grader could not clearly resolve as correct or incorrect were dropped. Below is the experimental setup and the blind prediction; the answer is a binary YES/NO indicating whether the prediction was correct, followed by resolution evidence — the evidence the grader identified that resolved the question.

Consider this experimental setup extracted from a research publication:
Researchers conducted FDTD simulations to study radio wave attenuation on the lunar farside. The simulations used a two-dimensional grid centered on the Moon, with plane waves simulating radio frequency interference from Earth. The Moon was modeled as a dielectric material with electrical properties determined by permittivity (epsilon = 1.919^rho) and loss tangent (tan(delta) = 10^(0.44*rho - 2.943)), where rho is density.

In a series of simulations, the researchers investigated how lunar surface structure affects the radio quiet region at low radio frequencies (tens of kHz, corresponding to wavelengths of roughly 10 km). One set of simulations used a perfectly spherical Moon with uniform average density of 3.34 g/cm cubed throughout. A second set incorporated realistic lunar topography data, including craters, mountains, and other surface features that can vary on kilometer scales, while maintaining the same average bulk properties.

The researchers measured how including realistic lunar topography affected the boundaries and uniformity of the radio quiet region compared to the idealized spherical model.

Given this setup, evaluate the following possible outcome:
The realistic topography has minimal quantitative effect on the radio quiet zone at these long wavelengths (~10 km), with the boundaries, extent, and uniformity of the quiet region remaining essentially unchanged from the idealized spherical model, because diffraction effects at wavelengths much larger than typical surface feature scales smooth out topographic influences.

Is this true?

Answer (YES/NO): NO